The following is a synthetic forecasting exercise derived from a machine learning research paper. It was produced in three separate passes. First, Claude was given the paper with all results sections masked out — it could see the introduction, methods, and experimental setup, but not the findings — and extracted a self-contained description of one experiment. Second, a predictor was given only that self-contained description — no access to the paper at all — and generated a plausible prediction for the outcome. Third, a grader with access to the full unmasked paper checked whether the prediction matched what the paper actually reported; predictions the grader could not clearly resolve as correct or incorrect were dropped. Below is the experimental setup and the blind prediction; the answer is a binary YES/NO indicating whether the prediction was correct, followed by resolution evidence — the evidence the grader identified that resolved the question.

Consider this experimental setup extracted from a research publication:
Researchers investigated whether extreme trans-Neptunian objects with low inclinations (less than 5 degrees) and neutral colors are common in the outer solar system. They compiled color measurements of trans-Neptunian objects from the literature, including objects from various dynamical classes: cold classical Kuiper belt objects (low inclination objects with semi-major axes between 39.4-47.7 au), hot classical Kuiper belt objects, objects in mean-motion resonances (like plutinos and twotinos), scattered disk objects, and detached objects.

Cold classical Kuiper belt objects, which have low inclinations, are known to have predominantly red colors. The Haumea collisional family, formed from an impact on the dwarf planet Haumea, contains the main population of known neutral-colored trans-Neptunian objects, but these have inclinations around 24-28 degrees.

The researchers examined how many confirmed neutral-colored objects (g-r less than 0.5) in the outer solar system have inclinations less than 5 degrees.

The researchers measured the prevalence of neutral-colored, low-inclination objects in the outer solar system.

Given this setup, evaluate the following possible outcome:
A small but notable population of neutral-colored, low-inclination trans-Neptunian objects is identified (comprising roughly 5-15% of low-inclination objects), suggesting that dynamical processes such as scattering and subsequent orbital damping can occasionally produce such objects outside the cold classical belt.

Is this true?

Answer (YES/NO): NO